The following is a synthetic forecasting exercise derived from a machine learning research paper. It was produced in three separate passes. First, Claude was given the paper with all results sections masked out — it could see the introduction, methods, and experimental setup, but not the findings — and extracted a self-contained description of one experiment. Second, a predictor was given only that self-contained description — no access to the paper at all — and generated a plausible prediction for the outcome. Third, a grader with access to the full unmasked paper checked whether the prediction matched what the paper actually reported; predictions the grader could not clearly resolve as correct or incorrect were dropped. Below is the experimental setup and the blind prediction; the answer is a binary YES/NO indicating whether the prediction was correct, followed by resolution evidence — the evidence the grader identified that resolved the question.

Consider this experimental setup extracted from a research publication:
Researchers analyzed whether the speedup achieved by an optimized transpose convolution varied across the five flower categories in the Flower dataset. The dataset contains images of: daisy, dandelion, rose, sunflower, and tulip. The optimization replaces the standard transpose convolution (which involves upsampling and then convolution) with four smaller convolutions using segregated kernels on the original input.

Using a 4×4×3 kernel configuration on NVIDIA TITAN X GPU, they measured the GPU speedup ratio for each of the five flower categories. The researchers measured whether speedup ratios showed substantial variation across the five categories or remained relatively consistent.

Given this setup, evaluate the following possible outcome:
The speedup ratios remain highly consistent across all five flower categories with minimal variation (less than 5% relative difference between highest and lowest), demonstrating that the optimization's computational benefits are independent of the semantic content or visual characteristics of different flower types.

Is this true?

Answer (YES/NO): NO